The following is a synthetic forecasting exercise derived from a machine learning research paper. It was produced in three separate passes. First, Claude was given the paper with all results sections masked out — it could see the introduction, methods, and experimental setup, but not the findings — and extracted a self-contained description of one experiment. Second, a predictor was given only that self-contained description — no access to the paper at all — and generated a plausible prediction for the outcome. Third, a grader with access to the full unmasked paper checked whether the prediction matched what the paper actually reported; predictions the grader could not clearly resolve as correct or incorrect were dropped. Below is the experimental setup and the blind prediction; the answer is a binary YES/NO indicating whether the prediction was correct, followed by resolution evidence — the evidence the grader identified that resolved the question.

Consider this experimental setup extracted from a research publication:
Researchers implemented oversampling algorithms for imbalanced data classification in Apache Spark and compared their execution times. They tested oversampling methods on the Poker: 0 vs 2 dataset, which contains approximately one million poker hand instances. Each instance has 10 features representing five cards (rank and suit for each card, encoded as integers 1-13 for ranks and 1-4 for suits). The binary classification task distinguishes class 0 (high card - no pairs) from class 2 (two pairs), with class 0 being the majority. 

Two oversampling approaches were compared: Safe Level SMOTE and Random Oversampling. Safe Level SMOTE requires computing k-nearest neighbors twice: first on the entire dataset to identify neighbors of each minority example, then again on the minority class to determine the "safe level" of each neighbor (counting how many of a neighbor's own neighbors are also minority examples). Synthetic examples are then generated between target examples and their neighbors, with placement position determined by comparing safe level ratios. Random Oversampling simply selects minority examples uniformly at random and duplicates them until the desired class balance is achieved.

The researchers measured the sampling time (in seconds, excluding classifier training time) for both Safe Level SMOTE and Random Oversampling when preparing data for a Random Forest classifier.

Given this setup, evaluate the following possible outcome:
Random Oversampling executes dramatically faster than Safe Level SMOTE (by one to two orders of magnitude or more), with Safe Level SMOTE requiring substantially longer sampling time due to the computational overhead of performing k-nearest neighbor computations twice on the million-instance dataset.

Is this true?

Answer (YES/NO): YES